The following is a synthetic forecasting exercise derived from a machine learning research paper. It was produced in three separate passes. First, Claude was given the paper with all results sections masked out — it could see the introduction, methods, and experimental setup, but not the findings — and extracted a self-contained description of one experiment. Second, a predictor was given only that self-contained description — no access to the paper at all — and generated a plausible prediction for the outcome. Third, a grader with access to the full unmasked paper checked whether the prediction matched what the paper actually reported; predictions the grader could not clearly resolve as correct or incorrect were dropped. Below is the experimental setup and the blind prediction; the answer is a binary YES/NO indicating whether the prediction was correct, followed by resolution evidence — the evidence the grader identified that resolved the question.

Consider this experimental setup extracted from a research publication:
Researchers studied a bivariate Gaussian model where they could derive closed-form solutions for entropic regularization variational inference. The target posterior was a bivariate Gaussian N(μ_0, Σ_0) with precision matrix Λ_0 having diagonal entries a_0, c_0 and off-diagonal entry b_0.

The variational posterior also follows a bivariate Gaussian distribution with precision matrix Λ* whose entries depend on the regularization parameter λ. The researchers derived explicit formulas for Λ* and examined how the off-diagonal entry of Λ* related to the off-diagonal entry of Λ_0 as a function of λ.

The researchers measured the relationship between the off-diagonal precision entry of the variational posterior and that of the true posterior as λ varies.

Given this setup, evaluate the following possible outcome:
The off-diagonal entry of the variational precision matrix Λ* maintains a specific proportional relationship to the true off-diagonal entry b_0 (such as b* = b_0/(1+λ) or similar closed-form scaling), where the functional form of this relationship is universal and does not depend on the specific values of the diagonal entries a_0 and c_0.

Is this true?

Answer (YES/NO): YES